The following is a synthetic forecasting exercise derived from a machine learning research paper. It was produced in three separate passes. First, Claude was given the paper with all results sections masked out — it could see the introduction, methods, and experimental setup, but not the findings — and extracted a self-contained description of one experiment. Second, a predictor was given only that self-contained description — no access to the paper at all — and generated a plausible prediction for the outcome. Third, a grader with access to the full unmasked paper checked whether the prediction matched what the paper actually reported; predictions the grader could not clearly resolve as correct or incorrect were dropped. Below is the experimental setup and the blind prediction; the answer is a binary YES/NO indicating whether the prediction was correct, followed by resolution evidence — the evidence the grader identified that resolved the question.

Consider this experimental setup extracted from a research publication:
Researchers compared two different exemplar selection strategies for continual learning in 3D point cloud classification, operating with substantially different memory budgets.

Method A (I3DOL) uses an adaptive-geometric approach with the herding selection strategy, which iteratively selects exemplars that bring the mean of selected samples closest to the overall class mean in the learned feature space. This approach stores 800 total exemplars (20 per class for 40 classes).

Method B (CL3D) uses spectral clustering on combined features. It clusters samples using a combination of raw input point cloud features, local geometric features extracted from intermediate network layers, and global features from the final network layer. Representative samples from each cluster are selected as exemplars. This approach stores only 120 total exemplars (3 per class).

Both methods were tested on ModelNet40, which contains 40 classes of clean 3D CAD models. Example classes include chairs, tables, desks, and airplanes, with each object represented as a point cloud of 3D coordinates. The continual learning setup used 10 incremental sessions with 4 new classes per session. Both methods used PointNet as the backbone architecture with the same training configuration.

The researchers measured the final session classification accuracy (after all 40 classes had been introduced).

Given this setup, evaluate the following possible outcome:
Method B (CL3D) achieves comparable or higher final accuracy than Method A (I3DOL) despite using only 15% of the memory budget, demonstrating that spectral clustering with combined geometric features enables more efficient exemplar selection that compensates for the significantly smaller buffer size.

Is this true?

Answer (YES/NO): YES